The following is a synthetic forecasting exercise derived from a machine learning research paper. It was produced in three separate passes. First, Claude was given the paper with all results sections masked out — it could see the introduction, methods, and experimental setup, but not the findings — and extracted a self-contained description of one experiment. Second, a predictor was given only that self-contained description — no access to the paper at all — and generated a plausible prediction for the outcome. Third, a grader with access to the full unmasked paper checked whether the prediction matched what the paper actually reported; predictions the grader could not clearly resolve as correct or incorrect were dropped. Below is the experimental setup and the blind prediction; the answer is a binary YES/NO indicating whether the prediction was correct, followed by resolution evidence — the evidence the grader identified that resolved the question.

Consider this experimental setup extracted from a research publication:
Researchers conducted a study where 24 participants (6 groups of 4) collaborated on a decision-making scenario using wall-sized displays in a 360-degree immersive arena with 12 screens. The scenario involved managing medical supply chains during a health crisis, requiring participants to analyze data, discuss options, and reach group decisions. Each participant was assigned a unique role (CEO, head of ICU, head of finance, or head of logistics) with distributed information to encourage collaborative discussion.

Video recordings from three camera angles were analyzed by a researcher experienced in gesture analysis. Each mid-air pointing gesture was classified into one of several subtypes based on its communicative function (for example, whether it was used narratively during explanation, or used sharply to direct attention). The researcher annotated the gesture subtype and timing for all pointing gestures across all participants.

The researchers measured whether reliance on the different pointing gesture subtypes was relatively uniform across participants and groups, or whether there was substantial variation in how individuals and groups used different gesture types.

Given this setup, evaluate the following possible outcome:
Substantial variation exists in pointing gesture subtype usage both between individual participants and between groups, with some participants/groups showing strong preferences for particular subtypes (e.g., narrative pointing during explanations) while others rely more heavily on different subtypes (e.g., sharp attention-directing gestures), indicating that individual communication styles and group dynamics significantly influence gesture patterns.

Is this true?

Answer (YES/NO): YES